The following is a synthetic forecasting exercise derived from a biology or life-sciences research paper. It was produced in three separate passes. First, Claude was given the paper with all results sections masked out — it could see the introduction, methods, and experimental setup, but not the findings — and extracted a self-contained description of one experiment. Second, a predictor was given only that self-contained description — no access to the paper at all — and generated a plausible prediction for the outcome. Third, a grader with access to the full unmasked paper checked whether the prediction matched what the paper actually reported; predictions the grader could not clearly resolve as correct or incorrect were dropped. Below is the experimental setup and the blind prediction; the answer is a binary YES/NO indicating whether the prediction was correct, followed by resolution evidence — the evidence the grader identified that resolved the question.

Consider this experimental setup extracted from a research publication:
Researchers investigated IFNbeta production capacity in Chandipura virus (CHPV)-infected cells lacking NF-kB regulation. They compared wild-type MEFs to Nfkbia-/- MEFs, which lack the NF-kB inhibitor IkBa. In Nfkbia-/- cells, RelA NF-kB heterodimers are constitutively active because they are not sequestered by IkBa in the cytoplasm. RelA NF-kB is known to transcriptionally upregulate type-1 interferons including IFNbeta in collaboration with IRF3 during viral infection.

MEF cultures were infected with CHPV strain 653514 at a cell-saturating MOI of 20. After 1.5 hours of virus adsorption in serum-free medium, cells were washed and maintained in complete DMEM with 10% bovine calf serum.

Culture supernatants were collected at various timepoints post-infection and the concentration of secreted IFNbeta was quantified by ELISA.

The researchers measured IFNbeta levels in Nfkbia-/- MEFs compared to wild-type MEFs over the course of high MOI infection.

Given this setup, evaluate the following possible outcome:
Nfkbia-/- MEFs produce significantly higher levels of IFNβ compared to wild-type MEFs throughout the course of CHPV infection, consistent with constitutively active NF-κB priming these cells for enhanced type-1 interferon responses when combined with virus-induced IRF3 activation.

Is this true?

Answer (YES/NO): NO